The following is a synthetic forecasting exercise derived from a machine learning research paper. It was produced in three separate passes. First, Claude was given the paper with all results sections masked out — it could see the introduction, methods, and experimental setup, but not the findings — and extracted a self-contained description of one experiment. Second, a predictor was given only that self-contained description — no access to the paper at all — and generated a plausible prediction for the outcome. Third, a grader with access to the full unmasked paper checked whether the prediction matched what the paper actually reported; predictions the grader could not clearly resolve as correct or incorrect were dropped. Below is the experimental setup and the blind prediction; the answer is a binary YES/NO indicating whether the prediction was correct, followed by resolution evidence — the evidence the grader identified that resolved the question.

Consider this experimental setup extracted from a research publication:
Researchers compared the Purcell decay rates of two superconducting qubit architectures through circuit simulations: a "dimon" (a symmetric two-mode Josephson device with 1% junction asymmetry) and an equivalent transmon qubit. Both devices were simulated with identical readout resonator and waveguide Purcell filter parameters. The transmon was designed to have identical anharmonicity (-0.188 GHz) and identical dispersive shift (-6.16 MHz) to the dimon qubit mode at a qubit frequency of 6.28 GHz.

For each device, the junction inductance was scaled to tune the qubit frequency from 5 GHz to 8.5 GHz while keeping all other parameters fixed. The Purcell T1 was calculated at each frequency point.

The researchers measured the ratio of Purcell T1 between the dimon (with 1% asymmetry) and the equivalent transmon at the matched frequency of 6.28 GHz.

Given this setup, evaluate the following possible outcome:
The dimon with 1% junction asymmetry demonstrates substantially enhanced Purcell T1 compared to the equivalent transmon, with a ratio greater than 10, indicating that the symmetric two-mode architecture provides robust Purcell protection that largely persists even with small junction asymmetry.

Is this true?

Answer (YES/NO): YES